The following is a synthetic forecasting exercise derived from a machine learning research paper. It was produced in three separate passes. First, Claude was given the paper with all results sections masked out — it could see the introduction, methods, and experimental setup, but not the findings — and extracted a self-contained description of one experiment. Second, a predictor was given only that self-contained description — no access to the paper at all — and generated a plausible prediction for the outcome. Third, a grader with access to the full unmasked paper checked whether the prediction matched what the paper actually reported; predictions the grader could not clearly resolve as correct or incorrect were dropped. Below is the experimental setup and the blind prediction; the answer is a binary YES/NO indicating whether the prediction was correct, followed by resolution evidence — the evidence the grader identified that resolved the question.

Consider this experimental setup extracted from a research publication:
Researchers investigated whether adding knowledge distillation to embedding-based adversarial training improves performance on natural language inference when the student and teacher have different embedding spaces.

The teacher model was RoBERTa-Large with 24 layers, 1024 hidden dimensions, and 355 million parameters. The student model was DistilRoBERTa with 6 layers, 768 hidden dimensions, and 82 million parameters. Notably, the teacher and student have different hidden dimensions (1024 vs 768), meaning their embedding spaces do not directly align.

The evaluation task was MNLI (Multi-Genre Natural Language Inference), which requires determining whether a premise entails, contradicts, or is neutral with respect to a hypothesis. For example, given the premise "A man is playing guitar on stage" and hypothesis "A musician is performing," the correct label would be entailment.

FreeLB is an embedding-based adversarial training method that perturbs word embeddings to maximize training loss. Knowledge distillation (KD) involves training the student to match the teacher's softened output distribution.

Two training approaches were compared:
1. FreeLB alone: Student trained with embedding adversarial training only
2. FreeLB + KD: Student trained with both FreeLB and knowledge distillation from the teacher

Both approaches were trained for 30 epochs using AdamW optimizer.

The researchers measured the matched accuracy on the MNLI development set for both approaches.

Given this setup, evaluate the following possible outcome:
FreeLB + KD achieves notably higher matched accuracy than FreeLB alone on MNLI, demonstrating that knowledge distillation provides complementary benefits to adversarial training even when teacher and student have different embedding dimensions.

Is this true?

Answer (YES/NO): NO